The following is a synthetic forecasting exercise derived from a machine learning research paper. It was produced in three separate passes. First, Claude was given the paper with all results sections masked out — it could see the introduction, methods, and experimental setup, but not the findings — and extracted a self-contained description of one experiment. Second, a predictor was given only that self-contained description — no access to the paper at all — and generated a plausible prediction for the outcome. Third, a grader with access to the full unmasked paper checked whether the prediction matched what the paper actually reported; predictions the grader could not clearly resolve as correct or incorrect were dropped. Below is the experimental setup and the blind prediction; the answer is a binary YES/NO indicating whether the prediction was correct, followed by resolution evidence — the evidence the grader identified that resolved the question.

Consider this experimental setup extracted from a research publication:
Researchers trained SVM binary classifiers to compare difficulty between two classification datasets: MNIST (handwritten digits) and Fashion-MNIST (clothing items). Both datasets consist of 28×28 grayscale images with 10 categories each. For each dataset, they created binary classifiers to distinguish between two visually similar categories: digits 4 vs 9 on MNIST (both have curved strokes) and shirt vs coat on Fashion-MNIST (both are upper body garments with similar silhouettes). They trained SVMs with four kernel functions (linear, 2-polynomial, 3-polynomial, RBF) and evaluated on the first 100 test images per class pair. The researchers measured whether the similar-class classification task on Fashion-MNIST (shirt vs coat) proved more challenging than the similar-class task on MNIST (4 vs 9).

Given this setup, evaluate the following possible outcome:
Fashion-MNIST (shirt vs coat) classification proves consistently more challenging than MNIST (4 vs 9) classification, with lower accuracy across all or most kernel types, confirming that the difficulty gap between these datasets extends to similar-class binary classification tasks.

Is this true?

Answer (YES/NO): YES